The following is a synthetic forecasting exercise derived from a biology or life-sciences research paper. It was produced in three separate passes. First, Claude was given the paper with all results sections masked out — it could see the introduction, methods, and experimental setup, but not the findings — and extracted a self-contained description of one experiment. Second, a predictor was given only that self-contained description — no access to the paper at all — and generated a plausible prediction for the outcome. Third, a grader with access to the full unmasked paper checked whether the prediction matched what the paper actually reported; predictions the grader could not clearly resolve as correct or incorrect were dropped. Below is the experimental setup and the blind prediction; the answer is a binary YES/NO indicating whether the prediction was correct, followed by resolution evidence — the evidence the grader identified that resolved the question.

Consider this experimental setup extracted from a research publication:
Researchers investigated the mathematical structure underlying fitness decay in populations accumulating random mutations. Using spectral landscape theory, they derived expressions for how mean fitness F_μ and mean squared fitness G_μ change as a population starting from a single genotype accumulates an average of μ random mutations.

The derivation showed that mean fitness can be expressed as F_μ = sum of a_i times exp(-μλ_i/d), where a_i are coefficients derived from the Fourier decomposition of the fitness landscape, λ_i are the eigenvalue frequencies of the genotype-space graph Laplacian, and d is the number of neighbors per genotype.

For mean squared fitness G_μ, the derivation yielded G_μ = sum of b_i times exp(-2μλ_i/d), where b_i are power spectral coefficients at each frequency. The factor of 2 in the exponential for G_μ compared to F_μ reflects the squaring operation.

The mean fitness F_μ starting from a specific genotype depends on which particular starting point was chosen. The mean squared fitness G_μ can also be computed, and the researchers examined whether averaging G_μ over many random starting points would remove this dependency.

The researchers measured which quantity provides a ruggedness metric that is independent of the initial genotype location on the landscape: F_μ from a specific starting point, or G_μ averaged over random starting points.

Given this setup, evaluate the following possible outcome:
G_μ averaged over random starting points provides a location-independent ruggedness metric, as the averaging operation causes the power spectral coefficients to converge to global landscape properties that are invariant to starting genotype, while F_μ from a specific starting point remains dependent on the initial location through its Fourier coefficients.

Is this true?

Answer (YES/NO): YES